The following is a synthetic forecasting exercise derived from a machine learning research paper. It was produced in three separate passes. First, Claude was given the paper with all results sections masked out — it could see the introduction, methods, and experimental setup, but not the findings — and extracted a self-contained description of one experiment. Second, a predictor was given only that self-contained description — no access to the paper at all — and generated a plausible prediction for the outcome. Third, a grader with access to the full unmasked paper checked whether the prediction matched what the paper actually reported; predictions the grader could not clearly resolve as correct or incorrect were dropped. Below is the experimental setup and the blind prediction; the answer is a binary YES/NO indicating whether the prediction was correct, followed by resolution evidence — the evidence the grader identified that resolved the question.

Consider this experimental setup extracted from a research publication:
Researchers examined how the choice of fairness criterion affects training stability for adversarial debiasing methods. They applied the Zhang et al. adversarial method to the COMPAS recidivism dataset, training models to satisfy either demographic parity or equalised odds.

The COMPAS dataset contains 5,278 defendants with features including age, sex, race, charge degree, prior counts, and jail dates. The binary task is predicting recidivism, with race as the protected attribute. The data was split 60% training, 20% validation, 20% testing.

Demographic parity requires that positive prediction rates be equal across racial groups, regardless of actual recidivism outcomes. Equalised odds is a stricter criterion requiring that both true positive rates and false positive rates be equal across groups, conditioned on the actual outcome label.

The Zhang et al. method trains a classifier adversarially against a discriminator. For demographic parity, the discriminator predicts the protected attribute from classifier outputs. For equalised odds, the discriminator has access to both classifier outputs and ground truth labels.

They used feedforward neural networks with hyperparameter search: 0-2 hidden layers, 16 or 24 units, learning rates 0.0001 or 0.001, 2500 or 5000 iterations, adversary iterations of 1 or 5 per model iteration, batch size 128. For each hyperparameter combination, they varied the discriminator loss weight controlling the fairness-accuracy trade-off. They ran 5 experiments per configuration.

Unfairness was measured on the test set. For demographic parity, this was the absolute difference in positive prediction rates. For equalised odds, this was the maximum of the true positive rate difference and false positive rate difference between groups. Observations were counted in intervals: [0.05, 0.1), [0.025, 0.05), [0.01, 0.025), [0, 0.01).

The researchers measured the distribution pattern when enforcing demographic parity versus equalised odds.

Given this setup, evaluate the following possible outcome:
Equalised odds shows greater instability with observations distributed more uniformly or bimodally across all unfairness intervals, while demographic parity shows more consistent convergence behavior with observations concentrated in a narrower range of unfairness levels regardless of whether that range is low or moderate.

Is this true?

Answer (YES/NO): NO